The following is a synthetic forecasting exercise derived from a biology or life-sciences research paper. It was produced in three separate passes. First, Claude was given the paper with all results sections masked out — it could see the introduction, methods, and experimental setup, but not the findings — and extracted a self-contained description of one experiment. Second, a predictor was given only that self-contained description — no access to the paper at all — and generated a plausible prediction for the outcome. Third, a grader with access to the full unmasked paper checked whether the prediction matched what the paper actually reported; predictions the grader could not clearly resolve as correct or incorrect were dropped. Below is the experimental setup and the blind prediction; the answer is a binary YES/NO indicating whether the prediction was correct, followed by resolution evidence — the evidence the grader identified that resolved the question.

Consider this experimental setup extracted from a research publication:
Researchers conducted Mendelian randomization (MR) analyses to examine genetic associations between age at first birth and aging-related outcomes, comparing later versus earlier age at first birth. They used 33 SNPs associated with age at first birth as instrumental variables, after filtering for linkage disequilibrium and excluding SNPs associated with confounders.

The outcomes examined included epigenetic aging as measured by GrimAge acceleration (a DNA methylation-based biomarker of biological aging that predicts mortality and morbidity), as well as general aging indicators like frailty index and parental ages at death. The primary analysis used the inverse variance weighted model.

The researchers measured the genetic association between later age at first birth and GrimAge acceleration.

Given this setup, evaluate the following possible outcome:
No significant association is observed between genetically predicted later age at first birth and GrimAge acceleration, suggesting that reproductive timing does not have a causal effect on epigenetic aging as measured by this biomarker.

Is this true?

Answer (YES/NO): NO